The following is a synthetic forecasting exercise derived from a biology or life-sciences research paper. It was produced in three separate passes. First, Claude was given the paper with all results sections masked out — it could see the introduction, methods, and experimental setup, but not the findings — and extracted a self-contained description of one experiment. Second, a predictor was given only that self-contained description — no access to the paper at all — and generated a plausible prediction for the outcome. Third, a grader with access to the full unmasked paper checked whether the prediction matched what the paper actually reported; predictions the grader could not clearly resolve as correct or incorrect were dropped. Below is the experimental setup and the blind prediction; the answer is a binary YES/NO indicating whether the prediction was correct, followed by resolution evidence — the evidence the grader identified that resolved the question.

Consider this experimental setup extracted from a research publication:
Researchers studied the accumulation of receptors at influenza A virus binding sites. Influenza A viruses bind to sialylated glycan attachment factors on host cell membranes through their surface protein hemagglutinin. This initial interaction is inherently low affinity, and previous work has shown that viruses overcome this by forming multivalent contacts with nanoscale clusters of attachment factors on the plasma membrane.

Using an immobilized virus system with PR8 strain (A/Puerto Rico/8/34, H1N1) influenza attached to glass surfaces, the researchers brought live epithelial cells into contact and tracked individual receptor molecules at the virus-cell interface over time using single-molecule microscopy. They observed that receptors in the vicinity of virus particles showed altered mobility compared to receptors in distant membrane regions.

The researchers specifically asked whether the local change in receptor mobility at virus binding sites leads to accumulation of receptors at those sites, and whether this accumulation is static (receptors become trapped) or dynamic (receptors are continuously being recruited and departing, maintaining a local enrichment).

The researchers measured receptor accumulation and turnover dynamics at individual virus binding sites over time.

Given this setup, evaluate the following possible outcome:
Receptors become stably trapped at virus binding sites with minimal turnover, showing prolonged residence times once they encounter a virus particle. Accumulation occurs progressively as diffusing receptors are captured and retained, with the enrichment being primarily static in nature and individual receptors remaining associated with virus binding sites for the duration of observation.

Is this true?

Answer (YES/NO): NO